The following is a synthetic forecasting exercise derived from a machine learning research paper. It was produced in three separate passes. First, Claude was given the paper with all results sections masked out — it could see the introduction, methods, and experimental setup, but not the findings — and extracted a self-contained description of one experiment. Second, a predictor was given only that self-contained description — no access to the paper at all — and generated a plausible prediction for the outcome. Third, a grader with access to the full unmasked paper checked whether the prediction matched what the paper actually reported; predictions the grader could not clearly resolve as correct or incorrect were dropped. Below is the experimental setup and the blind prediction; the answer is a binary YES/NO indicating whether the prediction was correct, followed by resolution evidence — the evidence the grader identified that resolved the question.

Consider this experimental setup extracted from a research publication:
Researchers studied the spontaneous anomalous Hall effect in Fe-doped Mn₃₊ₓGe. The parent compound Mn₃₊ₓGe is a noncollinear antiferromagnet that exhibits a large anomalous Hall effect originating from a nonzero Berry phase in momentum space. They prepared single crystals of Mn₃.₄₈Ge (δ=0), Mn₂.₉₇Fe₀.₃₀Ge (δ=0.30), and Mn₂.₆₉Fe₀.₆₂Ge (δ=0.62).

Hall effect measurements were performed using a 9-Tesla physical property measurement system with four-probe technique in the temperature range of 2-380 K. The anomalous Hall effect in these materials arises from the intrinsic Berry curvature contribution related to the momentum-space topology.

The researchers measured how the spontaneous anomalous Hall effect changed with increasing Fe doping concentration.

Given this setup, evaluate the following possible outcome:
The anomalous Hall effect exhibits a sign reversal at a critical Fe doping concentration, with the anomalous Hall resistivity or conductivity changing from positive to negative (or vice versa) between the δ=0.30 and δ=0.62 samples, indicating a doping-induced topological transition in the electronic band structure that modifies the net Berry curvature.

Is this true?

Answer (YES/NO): NO